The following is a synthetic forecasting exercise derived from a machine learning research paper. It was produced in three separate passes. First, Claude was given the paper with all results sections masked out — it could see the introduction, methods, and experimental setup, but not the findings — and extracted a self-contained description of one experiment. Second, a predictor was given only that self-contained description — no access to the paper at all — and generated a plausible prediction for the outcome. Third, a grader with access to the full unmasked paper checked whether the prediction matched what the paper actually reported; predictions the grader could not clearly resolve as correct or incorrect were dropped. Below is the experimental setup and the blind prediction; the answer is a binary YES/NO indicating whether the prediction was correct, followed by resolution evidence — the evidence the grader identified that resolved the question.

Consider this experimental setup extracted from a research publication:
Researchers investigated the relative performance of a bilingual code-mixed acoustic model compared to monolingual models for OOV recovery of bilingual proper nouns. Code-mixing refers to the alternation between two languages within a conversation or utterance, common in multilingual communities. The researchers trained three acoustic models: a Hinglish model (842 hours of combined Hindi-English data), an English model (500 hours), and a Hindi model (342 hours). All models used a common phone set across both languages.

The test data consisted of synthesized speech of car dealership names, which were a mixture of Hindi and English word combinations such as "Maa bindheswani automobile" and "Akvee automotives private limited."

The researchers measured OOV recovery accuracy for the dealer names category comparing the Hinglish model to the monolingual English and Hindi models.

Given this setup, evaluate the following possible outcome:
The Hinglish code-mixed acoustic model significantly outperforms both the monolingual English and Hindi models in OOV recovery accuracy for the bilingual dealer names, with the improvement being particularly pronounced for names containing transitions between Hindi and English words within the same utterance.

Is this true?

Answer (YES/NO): NO